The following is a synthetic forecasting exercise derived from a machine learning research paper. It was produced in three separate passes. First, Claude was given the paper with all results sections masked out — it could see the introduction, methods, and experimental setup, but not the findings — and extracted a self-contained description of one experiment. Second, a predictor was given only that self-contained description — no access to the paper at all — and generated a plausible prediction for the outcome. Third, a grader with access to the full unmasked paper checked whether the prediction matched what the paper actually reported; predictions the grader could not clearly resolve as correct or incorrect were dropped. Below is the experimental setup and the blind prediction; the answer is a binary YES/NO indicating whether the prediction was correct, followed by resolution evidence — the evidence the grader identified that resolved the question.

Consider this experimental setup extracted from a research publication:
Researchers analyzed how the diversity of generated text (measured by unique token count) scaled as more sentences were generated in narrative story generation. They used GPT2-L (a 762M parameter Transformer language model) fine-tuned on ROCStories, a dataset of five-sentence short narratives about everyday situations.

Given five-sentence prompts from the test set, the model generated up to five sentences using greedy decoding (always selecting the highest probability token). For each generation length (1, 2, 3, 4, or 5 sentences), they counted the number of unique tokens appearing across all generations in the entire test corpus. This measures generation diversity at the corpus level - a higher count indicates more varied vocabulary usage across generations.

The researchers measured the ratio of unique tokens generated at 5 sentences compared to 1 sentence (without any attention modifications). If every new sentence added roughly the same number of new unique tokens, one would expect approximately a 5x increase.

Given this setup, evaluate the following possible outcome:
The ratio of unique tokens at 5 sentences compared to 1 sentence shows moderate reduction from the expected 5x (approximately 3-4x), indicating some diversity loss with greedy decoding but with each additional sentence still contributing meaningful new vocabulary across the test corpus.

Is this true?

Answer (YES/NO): NO